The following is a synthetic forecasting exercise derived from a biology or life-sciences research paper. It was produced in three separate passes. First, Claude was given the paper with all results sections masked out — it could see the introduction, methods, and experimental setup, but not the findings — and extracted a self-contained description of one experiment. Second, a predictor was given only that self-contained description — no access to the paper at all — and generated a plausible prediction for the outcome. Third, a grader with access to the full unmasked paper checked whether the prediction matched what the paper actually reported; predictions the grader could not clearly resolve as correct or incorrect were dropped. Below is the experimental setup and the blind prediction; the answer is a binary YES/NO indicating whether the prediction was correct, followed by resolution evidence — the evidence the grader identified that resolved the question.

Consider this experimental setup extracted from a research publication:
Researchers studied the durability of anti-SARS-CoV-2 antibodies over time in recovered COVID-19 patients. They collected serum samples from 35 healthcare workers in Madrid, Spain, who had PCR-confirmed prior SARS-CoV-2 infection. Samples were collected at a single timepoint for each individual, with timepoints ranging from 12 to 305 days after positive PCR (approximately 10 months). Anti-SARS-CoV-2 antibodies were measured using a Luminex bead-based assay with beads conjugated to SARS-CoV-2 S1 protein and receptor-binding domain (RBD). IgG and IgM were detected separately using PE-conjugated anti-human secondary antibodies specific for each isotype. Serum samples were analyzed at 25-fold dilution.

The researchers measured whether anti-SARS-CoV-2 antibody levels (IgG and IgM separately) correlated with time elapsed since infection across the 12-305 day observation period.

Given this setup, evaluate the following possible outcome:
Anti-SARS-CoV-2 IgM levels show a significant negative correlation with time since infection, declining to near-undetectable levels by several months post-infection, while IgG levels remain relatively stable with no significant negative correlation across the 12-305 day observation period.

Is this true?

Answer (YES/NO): NO